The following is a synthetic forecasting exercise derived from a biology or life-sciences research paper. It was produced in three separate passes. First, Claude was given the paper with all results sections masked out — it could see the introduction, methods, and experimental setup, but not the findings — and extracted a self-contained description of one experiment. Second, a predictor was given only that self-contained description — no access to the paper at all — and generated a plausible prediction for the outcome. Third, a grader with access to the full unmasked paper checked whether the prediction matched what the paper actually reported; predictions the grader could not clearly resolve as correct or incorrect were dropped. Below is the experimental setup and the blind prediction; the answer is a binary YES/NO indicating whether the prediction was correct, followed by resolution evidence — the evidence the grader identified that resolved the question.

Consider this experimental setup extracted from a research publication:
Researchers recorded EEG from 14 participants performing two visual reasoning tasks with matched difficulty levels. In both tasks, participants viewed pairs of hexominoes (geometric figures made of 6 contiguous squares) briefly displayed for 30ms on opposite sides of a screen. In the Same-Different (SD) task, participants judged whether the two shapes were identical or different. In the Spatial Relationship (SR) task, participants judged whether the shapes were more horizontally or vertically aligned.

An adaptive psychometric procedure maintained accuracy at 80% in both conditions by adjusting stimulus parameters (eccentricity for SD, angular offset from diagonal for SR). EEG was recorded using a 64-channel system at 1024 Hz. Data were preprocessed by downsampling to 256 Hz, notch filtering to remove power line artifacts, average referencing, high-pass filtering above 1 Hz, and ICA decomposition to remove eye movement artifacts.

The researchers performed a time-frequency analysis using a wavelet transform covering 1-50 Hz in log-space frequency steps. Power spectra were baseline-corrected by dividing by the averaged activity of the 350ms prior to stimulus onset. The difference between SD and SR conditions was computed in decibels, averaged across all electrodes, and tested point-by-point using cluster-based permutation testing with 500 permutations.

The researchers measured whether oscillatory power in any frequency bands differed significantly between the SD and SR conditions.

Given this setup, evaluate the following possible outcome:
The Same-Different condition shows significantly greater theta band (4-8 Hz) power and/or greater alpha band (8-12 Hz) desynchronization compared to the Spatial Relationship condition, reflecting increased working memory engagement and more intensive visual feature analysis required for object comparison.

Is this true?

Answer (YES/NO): NO